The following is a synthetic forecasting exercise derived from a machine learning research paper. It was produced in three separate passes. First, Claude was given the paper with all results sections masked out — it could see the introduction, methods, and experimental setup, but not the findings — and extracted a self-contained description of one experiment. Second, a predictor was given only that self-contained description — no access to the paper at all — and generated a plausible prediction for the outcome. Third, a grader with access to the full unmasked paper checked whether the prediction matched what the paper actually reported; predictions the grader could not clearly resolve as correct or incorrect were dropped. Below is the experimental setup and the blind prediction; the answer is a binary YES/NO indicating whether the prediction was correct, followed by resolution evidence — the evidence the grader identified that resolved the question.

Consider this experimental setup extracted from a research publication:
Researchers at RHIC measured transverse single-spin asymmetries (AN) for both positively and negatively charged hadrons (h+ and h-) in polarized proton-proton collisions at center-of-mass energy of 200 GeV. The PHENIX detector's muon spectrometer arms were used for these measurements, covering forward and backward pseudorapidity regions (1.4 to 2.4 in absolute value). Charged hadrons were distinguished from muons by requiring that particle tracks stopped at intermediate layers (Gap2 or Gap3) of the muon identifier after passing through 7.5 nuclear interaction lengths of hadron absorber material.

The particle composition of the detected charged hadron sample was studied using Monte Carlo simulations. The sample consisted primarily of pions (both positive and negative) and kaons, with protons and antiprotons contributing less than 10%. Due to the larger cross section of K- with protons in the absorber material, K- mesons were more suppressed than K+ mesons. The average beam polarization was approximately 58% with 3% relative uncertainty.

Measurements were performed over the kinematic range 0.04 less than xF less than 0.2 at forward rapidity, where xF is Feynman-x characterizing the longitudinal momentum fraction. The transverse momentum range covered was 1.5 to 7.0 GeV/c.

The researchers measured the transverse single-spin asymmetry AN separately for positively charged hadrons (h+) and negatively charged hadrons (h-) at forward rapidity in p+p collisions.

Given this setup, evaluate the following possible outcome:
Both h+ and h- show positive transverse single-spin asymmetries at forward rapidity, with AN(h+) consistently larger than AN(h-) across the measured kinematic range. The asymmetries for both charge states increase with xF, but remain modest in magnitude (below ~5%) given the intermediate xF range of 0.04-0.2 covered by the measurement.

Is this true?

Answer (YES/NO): NO